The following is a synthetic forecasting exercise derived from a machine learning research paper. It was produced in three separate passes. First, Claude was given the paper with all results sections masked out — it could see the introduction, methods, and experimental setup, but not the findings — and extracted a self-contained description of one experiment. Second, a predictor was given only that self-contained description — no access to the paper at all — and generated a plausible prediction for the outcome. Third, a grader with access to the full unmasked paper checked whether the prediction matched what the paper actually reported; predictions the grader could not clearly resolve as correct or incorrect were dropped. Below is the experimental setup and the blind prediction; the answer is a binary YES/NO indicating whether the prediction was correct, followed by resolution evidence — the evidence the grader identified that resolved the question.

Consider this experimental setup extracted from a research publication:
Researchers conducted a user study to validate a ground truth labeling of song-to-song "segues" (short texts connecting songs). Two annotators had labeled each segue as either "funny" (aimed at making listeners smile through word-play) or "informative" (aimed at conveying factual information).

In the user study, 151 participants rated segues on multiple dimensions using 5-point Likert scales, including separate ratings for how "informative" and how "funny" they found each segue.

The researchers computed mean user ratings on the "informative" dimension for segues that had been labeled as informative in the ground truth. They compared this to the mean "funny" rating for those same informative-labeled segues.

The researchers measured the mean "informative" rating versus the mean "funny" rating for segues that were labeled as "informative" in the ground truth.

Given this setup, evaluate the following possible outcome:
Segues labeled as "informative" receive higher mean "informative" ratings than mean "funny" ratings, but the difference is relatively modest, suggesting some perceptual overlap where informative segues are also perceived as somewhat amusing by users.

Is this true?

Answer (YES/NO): YES